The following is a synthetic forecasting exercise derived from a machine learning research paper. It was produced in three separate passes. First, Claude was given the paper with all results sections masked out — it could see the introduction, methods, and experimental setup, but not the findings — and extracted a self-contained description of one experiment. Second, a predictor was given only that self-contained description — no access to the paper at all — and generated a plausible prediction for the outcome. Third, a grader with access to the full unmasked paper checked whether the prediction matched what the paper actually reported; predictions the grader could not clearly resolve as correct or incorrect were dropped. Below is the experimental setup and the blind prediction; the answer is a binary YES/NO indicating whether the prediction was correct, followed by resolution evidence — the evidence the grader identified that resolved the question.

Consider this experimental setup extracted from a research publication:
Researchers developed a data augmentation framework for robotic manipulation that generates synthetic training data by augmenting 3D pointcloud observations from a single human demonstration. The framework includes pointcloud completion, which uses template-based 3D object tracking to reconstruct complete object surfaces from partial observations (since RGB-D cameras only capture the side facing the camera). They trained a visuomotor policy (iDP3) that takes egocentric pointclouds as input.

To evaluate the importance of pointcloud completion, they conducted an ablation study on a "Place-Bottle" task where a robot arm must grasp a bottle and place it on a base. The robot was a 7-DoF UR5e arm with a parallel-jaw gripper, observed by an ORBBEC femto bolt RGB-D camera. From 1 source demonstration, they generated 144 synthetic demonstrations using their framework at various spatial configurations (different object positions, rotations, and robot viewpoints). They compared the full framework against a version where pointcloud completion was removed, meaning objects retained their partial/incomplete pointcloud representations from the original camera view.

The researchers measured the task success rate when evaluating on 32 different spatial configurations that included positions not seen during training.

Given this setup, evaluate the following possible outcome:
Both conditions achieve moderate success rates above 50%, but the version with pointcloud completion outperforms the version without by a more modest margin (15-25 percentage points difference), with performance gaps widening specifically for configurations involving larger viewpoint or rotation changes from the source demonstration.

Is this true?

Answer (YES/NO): NO